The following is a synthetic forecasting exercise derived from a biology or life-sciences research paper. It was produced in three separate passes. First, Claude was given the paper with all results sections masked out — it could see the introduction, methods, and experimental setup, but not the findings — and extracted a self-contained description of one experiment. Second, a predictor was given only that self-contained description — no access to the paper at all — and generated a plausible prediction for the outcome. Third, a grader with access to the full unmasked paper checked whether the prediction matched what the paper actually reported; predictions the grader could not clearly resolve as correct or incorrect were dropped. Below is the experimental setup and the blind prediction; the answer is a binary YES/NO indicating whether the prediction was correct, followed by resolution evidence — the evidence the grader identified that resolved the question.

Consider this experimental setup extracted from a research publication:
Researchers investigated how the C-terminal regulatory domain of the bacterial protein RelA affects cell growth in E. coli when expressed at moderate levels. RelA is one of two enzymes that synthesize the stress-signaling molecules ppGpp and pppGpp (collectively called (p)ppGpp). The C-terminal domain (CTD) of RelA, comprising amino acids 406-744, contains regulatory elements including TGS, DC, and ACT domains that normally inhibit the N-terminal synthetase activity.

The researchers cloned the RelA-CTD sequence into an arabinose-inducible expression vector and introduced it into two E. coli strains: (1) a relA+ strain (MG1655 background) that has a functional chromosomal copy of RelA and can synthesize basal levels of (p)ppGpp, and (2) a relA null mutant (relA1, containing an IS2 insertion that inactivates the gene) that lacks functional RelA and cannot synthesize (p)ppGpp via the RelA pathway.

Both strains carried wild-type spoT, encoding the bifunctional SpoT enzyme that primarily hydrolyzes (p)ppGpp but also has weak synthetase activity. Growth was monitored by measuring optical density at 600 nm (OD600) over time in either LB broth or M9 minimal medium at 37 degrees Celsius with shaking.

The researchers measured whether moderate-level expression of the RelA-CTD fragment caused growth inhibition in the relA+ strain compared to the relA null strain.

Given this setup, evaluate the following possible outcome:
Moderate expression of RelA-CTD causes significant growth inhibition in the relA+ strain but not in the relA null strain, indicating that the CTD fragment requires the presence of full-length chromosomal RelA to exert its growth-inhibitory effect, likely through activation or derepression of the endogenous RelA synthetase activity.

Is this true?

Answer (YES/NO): NO